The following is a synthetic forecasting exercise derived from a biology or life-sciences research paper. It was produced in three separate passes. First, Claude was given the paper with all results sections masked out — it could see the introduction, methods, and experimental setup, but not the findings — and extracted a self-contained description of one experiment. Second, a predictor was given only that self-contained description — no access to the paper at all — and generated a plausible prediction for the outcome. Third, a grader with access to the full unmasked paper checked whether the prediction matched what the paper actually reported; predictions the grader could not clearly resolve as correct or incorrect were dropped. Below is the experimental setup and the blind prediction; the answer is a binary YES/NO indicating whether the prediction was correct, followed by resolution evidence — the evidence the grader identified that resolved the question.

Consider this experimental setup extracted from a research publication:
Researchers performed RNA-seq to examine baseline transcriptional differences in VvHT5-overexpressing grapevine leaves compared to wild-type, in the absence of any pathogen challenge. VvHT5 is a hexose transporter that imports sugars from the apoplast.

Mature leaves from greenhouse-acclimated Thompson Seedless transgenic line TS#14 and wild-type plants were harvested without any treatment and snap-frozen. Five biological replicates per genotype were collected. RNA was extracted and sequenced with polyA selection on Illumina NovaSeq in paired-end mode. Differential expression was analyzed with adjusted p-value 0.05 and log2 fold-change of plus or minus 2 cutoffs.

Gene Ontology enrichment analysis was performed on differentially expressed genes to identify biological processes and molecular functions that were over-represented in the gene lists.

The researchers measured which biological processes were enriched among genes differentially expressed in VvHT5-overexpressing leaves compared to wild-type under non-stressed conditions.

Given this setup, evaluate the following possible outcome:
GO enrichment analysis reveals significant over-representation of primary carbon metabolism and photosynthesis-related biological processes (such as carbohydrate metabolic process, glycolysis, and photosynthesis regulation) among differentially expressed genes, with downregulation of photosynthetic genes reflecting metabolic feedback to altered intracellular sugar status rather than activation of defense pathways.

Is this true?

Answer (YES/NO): NO